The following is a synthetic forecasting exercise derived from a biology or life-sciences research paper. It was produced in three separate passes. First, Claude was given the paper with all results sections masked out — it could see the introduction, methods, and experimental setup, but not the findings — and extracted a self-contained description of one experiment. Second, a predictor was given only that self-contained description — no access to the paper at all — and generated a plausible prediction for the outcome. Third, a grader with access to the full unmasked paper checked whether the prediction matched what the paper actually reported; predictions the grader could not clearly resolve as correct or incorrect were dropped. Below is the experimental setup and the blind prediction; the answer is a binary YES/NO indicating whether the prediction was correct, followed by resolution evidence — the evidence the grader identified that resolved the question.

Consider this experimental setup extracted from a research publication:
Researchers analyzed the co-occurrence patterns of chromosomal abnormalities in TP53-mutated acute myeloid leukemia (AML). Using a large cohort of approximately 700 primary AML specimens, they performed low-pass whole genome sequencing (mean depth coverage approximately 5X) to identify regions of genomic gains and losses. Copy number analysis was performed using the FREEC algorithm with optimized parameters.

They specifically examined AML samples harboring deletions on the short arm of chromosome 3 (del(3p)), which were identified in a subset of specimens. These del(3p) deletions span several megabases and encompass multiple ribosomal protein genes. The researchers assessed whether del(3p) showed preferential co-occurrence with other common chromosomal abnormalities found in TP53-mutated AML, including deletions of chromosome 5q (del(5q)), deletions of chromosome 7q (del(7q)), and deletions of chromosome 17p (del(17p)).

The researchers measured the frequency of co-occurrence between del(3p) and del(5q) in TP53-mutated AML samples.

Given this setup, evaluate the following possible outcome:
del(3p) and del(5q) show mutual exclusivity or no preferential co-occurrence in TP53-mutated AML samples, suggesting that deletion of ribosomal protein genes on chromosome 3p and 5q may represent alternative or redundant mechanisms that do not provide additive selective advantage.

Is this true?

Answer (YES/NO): NO